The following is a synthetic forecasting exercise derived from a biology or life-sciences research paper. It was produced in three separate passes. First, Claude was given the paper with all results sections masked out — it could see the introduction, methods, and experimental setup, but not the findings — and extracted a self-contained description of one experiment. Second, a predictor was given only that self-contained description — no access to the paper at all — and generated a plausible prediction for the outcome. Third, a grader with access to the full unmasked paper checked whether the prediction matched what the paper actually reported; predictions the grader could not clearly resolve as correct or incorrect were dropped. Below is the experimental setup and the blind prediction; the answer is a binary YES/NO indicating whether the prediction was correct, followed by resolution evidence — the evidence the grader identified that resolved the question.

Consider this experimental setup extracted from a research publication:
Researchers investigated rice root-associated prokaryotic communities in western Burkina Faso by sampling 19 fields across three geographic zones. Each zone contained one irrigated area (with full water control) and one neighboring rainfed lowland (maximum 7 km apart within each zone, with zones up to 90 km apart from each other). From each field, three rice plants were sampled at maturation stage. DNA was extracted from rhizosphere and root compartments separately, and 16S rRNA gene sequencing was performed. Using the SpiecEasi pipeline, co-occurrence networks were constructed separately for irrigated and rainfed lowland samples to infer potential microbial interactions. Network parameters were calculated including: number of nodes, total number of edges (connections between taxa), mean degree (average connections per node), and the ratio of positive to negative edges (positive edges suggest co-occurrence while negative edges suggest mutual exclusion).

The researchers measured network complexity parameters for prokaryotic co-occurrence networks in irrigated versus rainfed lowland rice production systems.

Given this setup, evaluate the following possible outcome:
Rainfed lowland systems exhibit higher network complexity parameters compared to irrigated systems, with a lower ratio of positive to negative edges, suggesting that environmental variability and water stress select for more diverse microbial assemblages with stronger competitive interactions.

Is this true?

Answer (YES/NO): NO